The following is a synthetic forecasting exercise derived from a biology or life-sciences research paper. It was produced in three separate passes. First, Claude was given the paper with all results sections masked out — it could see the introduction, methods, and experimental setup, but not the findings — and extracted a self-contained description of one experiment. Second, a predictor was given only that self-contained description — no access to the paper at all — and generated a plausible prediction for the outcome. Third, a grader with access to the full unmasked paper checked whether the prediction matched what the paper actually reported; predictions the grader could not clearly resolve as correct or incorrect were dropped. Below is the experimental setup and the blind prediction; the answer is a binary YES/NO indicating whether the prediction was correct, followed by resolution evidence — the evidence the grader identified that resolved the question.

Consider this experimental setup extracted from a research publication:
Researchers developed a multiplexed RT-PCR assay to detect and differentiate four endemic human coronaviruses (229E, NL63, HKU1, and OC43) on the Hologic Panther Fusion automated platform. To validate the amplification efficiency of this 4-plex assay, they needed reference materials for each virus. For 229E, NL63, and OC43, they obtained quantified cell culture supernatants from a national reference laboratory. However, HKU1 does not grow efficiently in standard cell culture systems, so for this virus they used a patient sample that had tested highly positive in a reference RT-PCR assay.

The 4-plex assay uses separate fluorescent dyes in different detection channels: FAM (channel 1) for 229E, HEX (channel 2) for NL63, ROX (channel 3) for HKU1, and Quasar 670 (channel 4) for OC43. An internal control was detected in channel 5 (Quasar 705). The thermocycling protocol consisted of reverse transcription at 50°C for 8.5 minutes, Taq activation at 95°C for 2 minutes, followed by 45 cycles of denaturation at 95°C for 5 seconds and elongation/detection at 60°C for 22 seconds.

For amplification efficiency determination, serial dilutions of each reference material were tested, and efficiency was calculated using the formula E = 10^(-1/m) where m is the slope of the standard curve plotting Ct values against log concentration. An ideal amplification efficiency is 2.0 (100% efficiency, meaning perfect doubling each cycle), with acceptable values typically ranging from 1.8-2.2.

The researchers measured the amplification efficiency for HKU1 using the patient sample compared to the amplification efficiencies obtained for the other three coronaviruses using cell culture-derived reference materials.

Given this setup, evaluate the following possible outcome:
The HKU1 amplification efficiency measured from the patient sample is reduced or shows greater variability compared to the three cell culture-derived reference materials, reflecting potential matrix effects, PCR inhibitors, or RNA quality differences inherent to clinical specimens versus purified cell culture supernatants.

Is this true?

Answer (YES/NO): NO